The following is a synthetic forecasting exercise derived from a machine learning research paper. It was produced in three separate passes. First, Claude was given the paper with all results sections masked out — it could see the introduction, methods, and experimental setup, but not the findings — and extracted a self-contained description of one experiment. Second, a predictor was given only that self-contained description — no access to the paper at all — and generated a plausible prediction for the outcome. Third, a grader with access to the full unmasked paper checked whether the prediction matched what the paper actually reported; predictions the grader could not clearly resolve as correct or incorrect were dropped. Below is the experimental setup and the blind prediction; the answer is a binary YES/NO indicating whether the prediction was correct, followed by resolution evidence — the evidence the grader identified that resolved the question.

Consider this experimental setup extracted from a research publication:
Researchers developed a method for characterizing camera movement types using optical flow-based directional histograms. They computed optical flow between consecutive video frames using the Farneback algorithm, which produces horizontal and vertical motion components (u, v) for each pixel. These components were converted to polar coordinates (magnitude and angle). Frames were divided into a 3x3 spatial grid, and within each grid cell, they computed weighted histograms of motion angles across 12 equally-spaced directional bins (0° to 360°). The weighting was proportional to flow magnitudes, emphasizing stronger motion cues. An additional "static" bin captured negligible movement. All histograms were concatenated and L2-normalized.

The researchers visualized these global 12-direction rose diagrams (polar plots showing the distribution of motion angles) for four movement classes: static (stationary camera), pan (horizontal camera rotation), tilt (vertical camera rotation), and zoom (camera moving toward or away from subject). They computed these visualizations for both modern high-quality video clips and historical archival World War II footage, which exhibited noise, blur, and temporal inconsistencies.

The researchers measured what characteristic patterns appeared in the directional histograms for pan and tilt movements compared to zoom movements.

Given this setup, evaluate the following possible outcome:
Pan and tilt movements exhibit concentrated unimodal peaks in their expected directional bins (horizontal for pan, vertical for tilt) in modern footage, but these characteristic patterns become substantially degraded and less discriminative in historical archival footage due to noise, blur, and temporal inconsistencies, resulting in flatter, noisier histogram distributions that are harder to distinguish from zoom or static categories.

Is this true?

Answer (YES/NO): NO